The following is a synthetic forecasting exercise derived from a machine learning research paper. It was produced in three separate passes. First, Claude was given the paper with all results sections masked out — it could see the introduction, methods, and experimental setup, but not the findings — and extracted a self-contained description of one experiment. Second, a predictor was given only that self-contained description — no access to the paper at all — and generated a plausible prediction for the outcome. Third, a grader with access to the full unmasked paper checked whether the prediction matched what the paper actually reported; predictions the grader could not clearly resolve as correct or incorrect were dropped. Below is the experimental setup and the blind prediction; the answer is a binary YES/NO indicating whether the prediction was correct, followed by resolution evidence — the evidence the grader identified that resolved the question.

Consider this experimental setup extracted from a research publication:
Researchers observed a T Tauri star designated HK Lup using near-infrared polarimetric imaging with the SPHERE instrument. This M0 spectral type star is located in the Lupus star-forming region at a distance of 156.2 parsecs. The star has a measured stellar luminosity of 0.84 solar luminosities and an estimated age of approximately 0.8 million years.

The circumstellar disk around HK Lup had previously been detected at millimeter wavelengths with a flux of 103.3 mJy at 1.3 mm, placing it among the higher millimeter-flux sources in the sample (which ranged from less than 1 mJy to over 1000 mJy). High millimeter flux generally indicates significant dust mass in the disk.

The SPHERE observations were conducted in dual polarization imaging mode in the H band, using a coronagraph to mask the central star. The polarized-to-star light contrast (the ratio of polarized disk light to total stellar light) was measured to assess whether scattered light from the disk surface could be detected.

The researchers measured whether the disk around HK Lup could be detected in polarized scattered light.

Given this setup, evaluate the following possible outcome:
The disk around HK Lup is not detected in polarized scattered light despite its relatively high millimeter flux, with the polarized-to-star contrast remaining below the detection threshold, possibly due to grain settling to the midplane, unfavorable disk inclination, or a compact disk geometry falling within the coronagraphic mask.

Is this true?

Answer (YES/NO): NO